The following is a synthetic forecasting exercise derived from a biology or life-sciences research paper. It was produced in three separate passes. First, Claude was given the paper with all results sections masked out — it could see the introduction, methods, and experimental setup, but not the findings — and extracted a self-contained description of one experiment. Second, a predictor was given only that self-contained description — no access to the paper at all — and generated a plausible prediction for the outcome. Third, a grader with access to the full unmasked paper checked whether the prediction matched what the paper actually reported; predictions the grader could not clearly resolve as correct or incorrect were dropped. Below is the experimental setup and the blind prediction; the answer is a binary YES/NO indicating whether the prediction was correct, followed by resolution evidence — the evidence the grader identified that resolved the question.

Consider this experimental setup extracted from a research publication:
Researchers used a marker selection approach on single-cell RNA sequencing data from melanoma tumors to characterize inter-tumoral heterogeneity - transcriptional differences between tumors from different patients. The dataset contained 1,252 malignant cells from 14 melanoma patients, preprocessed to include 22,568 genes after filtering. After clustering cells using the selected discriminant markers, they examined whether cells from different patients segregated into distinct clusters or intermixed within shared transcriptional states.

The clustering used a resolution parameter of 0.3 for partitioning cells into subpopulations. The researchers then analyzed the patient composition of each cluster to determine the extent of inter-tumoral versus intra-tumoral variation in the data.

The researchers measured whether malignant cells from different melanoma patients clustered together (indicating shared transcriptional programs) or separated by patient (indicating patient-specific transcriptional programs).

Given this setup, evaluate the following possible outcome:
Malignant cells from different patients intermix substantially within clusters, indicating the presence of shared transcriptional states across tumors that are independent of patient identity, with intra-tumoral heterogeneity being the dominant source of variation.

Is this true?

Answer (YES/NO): NO